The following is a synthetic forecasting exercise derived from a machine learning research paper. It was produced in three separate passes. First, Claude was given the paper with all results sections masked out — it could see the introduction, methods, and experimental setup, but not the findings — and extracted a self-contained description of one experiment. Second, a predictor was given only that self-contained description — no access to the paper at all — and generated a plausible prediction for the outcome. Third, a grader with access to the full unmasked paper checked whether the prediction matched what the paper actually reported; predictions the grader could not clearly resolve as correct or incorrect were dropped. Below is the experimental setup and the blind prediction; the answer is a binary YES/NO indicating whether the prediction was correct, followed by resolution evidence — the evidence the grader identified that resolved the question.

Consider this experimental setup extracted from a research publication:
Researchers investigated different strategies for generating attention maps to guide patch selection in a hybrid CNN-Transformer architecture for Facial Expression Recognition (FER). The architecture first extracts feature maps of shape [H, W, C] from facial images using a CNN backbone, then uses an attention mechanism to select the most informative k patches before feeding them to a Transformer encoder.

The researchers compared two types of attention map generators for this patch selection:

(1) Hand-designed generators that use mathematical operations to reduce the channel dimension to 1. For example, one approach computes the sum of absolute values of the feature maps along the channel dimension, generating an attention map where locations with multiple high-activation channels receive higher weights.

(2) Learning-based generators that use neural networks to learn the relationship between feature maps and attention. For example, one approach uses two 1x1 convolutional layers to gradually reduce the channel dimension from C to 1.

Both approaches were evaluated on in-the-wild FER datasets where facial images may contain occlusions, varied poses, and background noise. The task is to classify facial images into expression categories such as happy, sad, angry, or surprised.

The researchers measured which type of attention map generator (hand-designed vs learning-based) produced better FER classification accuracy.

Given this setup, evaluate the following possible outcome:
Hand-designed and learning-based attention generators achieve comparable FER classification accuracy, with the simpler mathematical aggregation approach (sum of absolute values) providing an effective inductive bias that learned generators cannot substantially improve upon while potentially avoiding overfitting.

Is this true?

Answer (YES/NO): NO